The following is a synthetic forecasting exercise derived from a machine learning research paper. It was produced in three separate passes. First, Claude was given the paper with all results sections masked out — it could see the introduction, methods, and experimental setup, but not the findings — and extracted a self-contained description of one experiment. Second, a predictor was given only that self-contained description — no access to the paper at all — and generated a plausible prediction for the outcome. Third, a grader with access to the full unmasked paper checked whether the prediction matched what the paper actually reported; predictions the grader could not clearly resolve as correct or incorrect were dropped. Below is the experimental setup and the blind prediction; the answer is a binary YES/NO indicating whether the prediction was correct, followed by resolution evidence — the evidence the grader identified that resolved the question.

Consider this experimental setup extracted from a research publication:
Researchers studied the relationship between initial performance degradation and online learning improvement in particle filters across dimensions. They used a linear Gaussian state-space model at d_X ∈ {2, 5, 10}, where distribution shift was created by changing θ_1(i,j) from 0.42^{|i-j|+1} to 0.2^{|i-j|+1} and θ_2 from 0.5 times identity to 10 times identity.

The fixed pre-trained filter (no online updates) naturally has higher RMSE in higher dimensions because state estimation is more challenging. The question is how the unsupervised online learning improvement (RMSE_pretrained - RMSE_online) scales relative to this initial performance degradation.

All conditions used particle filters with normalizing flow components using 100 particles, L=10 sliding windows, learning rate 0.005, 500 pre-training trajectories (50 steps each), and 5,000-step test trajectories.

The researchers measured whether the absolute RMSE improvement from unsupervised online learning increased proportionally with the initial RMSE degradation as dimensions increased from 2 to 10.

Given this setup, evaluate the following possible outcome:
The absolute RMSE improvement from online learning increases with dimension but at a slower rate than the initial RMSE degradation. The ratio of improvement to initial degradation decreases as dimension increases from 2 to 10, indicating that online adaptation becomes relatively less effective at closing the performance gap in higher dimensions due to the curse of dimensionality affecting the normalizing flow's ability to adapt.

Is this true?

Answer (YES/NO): YES